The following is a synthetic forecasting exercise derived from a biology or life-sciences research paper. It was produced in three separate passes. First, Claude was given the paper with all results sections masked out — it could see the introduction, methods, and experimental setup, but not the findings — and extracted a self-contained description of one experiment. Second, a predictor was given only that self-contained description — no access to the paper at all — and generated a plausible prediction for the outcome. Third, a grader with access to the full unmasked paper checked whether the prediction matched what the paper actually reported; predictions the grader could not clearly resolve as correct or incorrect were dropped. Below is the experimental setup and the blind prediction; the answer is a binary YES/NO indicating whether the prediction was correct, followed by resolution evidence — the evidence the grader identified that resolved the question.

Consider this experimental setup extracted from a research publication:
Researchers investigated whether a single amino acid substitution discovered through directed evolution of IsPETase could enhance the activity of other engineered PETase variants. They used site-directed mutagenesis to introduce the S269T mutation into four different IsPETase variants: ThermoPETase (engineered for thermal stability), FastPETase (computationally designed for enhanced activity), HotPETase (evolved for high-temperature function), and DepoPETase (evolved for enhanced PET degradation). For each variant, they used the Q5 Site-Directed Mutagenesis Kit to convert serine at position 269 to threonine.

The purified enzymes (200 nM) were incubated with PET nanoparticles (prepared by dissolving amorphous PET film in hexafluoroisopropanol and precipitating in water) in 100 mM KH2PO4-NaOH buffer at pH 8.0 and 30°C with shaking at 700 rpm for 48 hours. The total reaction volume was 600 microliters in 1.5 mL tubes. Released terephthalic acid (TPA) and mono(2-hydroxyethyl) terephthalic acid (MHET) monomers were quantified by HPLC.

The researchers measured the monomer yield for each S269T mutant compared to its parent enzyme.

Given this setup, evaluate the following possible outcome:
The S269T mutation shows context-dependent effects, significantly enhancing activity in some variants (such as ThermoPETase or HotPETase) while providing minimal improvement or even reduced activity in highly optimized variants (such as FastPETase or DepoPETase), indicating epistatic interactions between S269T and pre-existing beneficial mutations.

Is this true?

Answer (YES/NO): NO